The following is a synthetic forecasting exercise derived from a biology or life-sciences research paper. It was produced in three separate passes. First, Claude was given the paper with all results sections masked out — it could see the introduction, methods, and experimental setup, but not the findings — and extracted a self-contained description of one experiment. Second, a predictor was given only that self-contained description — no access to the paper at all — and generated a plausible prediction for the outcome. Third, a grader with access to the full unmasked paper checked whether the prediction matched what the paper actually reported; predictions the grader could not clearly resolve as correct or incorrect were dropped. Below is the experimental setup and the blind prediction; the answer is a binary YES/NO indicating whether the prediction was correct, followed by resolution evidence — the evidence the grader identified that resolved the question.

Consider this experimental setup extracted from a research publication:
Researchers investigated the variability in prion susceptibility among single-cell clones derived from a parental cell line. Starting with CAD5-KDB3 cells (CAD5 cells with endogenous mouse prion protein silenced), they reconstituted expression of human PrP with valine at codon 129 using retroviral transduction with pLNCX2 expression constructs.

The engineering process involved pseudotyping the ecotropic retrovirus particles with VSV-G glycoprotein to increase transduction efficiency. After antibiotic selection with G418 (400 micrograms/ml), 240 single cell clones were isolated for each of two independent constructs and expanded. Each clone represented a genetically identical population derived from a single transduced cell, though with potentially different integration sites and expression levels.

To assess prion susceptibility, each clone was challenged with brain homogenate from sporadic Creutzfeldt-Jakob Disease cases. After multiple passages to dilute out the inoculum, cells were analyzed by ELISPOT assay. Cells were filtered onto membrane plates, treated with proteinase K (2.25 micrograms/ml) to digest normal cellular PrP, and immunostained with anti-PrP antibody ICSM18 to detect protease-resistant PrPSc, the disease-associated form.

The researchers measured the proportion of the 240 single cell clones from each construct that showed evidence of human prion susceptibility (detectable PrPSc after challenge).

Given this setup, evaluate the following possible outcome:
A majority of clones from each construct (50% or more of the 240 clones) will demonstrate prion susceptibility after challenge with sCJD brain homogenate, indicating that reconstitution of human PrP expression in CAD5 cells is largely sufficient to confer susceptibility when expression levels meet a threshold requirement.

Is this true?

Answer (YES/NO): NO